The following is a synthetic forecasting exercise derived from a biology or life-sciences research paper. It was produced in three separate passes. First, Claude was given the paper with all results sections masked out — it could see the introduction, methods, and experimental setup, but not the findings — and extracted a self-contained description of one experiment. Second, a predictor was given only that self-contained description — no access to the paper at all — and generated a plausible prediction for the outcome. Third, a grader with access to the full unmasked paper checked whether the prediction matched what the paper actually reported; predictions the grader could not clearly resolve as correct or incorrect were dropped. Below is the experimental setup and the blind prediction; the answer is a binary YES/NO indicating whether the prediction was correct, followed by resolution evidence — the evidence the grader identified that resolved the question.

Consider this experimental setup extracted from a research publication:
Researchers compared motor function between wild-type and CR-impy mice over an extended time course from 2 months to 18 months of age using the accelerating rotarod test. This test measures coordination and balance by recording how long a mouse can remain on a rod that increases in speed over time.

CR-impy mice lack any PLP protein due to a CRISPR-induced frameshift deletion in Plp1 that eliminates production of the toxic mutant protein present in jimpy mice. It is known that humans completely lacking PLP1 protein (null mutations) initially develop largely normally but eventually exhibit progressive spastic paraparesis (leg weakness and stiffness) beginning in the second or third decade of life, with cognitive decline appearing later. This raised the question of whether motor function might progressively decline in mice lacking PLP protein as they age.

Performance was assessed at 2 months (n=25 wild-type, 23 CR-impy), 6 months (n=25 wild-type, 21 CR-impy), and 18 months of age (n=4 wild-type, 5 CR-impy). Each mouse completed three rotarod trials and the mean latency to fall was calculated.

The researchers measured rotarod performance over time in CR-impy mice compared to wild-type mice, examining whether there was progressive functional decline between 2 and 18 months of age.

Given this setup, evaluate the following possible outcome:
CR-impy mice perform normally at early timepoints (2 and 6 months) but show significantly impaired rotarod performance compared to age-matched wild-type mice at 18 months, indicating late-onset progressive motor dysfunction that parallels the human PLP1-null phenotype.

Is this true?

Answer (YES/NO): NO